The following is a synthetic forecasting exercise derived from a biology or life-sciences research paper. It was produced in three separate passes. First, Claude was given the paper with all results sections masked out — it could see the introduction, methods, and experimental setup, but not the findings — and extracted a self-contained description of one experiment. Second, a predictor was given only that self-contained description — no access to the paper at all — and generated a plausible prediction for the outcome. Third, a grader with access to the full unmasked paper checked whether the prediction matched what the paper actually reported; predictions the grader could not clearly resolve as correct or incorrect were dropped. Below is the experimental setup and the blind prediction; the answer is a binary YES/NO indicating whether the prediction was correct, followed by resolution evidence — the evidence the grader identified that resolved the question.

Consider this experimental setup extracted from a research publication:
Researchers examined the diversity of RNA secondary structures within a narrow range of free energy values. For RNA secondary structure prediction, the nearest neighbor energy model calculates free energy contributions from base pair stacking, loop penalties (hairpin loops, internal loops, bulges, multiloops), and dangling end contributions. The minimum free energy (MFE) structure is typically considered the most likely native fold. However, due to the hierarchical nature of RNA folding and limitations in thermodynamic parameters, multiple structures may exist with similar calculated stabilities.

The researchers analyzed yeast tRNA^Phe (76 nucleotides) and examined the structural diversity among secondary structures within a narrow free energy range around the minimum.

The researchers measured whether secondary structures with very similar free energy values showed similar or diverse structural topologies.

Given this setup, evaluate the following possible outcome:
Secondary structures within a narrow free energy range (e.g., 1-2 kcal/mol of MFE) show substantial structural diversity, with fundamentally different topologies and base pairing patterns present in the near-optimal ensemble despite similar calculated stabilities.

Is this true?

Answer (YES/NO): YES